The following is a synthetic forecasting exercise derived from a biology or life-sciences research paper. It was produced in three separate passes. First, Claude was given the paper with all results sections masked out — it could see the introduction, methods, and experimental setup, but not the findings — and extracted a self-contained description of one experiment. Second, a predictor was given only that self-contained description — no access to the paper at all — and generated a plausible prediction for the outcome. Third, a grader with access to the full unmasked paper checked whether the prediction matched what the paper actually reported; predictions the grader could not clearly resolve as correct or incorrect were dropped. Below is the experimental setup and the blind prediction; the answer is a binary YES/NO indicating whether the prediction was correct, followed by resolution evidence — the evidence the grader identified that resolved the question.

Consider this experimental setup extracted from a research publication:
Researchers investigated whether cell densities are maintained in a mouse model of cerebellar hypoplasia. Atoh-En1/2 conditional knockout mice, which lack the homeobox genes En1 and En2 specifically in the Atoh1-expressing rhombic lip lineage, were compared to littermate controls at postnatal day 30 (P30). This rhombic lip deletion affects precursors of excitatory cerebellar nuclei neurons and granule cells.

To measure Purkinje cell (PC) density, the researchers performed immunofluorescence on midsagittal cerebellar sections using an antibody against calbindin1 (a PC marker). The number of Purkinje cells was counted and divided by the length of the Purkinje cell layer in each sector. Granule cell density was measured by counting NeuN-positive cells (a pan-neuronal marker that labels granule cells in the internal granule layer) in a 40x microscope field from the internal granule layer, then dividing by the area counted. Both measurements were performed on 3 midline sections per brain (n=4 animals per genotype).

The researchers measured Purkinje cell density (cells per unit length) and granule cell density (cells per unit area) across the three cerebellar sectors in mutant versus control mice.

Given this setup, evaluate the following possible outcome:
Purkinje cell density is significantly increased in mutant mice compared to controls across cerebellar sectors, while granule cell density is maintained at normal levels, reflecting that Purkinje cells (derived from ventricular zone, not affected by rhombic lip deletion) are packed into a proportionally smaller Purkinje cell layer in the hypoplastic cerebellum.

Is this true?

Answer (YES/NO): NO